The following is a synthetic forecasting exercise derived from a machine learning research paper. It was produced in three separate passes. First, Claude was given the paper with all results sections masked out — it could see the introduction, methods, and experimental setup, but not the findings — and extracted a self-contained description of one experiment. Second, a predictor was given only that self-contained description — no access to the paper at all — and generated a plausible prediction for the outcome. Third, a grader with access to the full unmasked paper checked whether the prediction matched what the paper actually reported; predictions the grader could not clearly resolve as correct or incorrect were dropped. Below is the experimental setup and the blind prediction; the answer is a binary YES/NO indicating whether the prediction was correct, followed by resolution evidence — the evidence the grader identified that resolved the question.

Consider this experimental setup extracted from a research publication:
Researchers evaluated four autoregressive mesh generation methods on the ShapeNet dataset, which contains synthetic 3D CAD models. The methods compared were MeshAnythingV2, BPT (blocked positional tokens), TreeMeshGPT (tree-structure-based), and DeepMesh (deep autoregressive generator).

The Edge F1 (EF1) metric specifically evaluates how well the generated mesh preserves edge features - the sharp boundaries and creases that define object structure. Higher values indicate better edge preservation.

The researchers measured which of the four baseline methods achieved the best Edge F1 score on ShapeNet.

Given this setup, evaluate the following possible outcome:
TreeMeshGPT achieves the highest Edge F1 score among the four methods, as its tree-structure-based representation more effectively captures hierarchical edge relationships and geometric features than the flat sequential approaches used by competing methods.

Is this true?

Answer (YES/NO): NO